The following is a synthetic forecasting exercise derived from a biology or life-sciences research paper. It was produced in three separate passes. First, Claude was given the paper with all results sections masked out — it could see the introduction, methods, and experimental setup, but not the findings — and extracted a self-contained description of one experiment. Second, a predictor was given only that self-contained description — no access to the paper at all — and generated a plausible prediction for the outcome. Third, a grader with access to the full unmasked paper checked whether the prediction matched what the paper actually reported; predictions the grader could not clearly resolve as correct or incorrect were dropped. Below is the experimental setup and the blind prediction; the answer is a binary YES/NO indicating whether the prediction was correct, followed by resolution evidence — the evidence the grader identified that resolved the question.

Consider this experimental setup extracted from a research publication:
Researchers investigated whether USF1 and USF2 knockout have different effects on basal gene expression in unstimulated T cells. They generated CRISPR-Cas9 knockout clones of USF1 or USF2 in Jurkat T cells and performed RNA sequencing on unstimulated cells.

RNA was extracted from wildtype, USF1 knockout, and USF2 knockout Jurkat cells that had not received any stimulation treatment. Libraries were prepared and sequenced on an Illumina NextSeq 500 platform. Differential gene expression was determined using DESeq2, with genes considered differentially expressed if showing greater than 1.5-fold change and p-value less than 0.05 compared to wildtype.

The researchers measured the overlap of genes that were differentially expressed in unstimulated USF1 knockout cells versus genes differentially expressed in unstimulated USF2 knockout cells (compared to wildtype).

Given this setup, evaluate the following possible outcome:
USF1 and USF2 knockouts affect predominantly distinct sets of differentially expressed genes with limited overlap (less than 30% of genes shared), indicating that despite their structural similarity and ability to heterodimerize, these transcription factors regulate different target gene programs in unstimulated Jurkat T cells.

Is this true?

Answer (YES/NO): YES